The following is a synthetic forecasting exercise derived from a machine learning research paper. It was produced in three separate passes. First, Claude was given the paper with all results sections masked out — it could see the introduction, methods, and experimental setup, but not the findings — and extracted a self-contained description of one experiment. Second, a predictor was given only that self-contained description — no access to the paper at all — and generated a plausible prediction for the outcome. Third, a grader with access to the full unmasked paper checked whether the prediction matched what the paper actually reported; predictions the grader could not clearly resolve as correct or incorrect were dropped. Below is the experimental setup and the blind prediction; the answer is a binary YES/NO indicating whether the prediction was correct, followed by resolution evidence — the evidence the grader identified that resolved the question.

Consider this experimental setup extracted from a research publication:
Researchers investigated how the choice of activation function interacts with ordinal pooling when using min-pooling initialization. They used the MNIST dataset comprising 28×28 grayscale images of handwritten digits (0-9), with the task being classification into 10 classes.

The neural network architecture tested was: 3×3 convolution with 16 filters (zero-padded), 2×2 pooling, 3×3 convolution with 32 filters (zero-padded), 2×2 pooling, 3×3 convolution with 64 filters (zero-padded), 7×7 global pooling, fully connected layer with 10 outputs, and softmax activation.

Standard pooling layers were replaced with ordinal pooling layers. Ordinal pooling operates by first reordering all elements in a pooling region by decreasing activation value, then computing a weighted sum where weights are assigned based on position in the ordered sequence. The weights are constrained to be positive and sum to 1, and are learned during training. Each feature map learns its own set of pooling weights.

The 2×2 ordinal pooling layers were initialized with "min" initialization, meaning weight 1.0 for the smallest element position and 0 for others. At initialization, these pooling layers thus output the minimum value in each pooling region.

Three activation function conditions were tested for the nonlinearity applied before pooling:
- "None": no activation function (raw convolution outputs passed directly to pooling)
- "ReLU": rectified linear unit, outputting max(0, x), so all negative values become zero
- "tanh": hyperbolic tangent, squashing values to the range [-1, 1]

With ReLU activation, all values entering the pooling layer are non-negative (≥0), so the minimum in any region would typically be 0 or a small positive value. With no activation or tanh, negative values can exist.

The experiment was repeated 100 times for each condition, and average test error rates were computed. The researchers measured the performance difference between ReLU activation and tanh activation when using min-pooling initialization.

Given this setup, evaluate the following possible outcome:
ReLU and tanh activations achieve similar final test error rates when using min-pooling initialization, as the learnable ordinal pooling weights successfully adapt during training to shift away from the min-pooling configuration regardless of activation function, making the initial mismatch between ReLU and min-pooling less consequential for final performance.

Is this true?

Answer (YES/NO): NO